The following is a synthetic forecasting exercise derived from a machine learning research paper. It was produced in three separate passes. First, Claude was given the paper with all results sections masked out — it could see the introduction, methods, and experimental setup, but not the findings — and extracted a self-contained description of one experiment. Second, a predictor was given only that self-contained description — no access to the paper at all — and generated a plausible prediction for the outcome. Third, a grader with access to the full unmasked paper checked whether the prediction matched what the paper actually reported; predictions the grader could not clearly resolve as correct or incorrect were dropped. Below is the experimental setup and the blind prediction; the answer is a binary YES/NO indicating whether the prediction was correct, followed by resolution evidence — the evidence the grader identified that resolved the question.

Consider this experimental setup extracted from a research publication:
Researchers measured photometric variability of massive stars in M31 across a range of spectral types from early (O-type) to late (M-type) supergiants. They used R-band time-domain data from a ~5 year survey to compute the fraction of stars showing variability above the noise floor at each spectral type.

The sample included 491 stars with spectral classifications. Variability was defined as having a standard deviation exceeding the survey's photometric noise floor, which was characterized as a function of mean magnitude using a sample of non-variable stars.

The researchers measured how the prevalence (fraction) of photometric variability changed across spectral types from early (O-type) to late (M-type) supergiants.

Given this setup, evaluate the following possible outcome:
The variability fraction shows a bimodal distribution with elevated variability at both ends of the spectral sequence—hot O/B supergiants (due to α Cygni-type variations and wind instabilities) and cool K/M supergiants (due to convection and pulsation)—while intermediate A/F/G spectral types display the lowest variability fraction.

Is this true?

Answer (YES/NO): NO